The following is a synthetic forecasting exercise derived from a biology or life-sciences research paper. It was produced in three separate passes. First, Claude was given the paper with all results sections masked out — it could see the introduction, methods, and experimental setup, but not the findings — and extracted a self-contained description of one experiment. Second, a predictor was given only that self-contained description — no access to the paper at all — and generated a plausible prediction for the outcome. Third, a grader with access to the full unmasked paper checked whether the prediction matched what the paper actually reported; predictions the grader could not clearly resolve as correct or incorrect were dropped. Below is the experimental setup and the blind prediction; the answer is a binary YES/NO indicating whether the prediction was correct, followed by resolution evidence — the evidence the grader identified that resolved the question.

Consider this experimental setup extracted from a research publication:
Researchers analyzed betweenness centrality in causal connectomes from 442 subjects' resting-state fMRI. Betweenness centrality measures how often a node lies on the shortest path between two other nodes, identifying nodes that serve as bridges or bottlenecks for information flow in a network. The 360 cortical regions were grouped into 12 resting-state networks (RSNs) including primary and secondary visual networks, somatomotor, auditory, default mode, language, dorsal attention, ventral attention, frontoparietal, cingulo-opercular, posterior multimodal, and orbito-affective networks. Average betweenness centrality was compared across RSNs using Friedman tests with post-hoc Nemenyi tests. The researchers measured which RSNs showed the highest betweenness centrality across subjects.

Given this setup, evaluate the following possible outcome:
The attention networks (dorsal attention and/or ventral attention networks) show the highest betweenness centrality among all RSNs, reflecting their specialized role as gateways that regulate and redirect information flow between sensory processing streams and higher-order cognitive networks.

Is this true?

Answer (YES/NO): NO